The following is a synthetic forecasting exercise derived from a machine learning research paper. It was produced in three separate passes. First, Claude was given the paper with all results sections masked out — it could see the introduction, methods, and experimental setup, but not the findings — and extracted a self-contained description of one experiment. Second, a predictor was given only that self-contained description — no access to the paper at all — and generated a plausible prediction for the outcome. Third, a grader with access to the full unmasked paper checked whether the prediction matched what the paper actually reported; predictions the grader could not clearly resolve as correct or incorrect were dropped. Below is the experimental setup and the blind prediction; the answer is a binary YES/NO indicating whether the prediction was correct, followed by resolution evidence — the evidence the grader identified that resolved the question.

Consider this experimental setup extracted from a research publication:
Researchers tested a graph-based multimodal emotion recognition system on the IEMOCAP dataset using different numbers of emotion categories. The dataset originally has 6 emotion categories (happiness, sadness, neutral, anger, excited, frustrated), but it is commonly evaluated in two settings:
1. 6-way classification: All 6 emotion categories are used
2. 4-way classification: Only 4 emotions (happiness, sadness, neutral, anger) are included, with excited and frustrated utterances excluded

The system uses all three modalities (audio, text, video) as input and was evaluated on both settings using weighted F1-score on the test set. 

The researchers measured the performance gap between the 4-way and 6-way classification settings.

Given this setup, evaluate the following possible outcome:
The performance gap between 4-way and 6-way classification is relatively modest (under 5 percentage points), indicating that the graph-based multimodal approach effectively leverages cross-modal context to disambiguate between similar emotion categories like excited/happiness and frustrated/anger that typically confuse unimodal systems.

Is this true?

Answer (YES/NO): NO